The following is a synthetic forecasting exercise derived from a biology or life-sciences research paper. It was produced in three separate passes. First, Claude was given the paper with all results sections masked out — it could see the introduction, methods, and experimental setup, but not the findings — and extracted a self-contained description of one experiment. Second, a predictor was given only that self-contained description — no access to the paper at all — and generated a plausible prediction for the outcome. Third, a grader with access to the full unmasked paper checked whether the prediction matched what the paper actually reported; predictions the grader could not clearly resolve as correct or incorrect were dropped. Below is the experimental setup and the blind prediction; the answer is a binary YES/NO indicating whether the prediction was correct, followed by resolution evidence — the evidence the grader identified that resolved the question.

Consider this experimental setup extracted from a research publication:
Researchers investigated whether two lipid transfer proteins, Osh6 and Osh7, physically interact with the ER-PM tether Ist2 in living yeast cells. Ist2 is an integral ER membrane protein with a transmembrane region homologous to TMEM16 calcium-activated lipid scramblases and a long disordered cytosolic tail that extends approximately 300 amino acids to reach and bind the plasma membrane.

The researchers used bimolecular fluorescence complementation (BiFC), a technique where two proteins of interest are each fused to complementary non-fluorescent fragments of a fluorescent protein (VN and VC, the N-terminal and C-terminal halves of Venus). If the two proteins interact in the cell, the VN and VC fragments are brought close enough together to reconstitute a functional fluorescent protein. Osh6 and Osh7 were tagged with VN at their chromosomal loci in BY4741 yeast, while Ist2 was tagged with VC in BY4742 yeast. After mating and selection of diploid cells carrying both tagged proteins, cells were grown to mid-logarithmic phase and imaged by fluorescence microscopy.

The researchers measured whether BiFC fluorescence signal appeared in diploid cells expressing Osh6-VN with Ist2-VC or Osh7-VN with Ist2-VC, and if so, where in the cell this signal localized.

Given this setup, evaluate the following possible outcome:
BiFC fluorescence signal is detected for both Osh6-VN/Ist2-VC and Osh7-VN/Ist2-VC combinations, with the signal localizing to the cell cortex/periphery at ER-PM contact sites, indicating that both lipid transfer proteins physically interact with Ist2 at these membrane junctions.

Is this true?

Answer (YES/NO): YES